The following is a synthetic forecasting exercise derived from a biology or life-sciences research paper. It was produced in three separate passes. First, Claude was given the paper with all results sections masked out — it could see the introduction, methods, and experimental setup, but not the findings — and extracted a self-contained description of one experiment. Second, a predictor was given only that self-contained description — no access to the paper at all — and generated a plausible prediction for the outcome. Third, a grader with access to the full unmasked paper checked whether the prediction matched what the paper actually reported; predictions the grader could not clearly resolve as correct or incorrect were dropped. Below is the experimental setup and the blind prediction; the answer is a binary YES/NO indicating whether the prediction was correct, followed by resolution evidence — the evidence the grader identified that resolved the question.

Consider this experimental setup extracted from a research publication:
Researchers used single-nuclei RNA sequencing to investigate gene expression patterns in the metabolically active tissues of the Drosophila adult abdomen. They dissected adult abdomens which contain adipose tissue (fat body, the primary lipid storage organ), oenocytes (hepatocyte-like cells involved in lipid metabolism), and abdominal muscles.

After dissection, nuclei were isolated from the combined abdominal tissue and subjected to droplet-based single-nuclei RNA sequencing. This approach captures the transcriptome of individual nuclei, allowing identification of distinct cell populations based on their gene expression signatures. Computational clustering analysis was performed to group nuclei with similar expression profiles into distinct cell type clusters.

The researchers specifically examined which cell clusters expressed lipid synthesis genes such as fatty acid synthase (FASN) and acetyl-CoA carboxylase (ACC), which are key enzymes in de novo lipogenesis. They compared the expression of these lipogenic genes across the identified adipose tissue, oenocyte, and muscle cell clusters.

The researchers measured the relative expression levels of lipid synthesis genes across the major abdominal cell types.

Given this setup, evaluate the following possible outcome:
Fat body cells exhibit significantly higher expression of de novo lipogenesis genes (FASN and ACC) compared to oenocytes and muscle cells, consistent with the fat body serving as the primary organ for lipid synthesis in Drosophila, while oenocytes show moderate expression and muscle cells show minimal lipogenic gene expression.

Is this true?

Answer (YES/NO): NO